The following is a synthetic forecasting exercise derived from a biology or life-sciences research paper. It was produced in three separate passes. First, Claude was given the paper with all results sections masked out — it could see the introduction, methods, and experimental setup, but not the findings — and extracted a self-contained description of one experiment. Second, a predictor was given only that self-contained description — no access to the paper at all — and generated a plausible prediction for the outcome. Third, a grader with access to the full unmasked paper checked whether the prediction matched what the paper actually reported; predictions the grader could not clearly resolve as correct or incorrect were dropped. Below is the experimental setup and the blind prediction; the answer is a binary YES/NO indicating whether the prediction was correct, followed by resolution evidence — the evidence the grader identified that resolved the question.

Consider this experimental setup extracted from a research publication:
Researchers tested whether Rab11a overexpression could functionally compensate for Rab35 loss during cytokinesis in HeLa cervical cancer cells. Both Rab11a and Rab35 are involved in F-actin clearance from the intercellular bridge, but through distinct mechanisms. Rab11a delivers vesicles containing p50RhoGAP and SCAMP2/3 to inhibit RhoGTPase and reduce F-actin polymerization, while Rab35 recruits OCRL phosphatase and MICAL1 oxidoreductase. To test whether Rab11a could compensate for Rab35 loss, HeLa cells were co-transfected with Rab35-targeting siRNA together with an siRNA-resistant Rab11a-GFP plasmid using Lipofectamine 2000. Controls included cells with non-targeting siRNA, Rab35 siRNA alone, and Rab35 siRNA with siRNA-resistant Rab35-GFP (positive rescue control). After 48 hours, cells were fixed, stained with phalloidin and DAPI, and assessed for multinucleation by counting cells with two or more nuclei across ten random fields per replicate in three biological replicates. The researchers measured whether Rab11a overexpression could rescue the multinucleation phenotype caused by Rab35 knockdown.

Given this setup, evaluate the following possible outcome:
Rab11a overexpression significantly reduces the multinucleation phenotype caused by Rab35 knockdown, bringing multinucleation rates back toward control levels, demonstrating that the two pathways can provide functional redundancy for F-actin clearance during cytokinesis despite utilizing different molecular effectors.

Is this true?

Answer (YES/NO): NO